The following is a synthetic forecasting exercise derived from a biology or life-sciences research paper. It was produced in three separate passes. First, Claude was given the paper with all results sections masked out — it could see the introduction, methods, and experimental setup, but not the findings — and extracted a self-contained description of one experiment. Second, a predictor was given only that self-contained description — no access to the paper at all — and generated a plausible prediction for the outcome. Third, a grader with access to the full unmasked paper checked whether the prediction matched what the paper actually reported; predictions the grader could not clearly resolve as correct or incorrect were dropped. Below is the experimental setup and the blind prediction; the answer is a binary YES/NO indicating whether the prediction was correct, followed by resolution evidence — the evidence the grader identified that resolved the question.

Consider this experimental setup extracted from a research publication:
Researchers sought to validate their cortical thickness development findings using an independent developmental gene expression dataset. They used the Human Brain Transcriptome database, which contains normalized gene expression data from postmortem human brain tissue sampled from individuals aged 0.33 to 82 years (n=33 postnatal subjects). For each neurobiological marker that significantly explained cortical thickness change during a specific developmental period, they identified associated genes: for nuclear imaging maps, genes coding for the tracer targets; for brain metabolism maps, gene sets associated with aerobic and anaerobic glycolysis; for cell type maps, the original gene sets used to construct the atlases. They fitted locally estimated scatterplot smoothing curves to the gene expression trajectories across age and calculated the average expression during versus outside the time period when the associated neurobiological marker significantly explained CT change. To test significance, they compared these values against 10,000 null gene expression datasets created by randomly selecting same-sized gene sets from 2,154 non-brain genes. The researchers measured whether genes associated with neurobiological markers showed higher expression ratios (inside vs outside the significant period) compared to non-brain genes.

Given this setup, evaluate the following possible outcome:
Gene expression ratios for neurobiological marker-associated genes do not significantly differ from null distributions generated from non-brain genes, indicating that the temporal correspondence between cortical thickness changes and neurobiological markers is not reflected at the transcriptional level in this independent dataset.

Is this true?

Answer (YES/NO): NO